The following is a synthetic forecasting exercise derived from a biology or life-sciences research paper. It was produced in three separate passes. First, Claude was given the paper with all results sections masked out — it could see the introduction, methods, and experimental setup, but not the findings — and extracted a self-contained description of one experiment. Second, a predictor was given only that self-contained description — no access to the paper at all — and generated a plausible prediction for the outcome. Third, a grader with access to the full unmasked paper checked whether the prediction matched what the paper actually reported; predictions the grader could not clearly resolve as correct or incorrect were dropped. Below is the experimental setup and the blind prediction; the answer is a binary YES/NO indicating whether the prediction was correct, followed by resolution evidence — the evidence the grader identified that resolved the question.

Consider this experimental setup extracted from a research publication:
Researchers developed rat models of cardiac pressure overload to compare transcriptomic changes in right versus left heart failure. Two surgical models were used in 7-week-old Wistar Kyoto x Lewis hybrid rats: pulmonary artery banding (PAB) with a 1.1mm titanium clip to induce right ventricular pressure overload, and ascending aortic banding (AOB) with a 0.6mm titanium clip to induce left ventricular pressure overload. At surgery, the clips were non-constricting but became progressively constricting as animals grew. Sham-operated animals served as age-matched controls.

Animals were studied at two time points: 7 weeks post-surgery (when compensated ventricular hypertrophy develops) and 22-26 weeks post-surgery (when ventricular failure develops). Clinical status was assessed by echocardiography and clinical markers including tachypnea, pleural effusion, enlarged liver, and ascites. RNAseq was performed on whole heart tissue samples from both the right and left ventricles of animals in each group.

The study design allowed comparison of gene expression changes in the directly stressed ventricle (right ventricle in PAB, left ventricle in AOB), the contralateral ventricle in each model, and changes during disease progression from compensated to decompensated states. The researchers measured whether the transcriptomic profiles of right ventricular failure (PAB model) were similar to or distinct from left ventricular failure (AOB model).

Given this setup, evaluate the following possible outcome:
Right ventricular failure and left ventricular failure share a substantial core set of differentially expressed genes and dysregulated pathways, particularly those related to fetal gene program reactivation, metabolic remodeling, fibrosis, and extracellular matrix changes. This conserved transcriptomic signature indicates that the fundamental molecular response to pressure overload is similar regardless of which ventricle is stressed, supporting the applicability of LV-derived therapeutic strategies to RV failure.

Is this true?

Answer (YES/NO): NO